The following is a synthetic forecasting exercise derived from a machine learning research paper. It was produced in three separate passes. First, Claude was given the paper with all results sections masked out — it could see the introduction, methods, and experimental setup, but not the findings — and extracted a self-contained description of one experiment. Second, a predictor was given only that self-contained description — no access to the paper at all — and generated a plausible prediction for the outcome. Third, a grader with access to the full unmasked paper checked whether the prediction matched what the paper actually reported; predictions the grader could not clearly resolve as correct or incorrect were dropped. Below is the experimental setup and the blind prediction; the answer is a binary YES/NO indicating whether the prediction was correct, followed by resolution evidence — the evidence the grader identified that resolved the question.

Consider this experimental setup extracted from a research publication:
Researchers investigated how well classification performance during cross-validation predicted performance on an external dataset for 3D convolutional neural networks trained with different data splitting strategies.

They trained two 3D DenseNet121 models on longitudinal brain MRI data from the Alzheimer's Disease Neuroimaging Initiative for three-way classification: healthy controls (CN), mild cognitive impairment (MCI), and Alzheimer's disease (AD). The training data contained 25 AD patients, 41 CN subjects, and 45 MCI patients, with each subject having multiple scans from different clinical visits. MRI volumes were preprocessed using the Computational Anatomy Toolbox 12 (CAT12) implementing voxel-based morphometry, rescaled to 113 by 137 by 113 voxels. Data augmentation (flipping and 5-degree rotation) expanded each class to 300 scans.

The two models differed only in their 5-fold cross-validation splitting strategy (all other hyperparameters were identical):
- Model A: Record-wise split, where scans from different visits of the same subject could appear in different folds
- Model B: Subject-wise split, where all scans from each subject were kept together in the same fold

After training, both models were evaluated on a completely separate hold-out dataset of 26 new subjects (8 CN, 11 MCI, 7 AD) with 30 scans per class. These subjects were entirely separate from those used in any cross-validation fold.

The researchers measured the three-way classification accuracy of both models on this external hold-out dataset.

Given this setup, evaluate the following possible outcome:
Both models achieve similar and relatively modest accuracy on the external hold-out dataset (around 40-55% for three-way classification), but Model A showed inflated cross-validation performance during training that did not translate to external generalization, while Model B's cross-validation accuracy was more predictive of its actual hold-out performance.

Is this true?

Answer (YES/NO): YES